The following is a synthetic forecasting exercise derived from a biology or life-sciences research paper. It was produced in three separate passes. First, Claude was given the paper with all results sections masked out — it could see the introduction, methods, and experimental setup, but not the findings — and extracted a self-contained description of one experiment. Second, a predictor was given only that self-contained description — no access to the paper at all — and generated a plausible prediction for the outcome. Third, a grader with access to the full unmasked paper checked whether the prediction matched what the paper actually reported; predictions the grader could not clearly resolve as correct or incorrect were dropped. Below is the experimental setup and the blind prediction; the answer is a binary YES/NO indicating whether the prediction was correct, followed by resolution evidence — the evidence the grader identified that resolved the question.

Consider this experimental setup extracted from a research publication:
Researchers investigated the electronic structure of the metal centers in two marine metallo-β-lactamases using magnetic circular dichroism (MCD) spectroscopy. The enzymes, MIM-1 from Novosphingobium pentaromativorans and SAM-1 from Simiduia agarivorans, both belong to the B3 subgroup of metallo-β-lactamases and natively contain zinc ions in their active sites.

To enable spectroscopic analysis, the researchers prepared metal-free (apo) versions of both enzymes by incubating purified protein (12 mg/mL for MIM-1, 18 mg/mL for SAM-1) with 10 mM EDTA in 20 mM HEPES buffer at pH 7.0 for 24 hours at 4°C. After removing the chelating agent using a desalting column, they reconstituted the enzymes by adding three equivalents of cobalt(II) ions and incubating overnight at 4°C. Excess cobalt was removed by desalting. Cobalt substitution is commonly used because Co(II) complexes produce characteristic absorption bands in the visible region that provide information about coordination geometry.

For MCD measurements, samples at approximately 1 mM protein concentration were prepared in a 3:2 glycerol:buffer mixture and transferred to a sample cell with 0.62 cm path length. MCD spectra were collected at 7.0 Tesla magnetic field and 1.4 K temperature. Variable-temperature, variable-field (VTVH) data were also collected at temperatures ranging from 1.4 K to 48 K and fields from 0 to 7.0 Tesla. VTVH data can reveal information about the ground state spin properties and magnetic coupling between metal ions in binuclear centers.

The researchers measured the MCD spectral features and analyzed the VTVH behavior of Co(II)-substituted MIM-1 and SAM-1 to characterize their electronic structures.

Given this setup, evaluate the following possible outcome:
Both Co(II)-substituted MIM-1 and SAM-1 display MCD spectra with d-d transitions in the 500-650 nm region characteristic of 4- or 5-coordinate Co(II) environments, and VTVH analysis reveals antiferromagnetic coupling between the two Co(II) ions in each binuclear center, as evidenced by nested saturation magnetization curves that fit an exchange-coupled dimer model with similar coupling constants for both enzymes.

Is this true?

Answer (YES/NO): NO